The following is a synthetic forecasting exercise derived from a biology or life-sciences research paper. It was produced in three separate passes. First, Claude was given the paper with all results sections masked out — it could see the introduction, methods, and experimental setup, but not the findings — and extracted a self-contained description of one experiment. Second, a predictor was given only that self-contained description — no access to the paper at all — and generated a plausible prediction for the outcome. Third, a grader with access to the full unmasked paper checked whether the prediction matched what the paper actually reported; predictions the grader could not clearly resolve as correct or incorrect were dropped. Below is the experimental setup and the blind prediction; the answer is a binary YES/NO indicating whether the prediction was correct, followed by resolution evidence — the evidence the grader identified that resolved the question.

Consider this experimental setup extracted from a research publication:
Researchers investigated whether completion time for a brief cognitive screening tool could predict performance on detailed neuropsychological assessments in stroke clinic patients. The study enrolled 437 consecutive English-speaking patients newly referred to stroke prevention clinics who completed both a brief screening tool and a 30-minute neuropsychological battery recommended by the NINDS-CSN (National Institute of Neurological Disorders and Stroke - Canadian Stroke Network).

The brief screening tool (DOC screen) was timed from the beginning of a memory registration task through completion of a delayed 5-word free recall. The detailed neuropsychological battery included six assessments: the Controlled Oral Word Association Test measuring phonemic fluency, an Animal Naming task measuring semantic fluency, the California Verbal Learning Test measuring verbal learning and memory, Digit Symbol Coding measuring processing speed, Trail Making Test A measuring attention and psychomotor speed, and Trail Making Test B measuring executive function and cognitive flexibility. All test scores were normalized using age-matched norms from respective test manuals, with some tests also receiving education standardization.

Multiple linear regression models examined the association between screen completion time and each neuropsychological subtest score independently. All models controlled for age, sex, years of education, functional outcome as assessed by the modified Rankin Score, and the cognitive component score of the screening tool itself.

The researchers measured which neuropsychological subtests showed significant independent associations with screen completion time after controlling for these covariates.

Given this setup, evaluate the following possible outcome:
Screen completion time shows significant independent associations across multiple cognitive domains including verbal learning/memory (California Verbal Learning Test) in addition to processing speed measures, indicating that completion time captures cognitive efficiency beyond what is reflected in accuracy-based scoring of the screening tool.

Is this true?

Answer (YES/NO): NO